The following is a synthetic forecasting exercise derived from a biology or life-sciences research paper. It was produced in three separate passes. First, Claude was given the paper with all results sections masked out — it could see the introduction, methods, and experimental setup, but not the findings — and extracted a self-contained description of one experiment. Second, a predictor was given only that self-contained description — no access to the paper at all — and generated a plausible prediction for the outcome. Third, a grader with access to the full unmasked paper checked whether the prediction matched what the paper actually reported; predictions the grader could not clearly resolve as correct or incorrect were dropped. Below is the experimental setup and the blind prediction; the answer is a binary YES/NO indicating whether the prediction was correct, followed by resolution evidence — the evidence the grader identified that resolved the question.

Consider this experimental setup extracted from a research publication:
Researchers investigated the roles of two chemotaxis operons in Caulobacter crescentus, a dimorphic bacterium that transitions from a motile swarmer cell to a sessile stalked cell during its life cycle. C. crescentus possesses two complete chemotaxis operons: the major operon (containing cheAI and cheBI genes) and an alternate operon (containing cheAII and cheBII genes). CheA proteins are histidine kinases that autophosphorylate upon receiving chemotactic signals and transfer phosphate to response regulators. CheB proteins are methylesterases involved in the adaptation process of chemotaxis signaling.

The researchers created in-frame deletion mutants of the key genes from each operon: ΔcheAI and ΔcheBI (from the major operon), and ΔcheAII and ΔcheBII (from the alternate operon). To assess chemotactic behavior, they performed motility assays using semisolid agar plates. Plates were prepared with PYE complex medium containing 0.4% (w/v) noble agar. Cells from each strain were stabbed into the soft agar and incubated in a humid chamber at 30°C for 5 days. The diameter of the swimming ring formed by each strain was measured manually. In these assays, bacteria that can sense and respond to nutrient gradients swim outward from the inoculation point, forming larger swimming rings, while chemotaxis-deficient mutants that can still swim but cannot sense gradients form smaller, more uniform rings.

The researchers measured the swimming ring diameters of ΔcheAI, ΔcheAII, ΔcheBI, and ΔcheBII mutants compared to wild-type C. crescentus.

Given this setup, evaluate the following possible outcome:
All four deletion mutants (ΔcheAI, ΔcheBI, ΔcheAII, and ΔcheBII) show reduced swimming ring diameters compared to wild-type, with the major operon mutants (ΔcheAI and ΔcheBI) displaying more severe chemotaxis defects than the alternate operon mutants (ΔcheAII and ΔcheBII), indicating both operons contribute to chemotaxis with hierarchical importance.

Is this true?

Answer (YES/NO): NO